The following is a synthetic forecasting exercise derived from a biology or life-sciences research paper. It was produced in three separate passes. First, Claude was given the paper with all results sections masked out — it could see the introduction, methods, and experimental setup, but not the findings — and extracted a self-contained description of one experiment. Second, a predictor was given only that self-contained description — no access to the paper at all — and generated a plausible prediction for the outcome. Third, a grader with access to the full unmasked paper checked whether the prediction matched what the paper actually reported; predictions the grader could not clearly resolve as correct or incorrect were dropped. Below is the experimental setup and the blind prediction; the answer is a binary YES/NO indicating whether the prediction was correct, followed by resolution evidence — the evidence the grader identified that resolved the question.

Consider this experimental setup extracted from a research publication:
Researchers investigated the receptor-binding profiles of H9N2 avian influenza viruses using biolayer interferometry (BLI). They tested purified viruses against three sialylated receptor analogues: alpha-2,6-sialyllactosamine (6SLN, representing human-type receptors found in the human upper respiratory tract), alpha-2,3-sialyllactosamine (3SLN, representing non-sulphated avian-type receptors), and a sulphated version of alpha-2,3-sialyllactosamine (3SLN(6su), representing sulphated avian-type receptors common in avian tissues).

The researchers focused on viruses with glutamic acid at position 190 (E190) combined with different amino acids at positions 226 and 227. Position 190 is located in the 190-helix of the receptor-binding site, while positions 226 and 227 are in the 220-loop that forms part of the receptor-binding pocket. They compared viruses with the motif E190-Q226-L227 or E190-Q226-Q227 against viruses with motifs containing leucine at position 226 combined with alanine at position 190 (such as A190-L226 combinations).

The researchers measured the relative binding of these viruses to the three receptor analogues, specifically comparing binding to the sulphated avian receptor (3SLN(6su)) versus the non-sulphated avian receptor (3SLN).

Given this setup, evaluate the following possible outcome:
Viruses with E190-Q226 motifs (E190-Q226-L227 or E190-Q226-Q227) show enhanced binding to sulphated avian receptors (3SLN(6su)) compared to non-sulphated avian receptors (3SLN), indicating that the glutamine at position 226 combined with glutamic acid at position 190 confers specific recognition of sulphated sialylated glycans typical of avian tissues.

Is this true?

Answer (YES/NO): NO